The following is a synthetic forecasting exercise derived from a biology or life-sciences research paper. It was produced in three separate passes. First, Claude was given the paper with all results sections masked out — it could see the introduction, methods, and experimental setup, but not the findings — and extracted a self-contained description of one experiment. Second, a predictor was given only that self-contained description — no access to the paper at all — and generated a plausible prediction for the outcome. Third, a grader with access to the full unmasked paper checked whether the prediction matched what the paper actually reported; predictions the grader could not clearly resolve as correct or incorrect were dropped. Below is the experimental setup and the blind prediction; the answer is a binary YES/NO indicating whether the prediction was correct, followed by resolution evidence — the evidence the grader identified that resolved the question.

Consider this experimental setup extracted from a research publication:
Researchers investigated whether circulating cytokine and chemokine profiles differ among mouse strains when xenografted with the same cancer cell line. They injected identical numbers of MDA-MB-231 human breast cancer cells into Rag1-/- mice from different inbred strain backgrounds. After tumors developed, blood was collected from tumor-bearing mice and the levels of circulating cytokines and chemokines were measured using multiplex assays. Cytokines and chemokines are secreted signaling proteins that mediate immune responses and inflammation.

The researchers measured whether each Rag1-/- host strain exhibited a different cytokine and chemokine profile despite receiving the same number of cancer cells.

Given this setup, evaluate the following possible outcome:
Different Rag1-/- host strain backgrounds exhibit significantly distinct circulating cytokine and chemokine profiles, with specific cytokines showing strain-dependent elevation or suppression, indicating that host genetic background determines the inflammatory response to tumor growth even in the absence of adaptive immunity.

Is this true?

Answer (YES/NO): YES